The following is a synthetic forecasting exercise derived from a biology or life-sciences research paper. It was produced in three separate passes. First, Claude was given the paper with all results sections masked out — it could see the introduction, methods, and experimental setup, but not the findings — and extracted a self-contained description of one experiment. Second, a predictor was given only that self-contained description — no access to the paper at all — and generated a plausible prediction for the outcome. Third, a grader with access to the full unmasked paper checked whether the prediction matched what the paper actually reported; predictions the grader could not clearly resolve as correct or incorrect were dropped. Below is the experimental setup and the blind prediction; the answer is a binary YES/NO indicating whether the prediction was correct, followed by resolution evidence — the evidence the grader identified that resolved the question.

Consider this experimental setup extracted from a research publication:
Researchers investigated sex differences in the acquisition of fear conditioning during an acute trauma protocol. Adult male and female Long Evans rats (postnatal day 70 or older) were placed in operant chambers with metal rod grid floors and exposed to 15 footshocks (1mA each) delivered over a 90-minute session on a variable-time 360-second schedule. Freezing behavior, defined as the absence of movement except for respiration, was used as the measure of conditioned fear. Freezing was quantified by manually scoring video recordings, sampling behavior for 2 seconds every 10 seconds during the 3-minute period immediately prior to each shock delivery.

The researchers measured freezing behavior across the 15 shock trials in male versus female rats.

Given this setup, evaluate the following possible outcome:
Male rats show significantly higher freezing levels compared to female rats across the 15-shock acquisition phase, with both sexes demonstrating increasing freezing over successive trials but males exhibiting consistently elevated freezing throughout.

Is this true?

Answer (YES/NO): NO